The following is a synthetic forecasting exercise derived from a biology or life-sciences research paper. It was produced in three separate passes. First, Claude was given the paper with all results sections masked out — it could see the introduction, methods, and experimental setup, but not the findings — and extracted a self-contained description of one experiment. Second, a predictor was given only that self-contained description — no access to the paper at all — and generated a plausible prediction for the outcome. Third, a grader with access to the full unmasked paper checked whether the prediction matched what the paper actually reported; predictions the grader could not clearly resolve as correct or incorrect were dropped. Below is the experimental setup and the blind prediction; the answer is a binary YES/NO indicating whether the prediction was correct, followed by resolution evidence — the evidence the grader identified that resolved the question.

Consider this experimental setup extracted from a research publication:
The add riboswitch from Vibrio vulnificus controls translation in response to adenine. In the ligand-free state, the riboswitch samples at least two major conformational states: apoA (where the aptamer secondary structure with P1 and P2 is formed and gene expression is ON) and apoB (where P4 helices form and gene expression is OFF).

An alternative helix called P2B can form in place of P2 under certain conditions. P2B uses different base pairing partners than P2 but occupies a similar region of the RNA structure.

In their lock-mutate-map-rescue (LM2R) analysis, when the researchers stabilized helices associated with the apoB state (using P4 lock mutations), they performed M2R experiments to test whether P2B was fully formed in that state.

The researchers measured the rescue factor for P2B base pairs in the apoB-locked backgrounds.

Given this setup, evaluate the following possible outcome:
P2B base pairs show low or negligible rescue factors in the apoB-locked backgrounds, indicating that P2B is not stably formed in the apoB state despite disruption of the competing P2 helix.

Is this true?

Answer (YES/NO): YES